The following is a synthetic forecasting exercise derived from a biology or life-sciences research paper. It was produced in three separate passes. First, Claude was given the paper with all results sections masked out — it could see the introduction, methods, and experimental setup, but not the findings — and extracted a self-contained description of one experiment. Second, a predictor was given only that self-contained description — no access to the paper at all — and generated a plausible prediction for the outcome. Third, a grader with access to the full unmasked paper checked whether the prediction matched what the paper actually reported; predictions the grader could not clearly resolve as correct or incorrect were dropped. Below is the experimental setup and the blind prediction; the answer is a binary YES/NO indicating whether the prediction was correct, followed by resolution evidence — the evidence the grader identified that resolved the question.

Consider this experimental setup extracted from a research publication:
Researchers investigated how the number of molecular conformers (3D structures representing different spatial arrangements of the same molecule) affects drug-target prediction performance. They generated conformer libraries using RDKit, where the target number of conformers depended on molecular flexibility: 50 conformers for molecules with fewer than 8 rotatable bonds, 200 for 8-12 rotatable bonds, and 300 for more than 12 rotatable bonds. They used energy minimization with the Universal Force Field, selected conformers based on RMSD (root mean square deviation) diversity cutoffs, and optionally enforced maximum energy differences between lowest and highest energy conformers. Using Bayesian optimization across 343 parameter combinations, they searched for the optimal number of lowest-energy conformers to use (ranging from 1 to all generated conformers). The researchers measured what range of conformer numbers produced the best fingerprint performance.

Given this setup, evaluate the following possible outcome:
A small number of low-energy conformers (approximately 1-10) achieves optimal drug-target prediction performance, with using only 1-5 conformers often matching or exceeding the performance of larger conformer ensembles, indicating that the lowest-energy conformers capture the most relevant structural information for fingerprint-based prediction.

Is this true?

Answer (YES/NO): YES